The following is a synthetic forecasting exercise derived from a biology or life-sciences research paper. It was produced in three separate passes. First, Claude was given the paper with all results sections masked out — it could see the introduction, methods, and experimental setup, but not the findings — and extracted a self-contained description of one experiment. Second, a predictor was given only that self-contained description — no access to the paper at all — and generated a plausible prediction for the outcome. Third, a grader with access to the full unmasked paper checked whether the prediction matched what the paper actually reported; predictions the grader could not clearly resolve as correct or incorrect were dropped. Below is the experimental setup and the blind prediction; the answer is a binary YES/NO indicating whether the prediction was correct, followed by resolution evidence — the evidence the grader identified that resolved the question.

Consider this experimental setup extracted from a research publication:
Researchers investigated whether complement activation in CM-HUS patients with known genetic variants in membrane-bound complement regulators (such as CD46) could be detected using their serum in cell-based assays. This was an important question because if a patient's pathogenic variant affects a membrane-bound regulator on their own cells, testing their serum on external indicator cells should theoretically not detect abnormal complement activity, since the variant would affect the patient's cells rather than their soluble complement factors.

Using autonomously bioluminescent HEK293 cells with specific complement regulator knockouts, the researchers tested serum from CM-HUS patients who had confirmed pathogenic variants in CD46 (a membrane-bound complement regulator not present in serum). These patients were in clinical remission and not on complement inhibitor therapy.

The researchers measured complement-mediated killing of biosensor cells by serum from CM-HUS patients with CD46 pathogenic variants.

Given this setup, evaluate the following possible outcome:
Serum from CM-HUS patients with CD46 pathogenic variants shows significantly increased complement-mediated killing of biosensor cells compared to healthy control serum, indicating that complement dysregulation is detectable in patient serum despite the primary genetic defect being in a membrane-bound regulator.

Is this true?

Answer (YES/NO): YES